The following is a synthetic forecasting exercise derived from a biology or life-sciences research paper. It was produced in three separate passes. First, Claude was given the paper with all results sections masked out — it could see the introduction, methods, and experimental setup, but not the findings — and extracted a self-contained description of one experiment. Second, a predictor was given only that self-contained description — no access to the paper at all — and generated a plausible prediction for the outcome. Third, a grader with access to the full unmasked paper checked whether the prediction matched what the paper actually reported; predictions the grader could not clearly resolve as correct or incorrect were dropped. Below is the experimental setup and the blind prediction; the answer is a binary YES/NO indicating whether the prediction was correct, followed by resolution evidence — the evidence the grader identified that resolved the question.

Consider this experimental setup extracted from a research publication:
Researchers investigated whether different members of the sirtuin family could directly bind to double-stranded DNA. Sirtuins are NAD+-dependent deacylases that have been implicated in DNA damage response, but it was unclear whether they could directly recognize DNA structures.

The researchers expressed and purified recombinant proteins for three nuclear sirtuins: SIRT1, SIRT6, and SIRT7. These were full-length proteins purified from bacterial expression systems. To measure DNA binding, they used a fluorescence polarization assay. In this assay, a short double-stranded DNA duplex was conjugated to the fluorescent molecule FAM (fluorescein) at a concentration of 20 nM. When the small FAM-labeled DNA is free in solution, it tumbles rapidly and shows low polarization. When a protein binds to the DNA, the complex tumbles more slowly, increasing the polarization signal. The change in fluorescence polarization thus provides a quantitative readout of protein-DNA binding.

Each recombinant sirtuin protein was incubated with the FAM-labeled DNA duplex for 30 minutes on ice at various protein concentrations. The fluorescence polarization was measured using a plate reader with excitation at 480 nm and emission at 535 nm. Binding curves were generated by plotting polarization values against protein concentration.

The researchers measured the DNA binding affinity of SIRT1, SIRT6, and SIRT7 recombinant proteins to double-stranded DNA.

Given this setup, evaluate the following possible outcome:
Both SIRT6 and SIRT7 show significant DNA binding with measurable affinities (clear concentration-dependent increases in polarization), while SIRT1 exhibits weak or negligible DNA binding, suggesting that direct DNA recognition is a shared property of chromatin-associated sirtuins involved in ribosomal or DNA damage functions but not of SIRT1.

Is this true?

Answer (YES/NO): NO